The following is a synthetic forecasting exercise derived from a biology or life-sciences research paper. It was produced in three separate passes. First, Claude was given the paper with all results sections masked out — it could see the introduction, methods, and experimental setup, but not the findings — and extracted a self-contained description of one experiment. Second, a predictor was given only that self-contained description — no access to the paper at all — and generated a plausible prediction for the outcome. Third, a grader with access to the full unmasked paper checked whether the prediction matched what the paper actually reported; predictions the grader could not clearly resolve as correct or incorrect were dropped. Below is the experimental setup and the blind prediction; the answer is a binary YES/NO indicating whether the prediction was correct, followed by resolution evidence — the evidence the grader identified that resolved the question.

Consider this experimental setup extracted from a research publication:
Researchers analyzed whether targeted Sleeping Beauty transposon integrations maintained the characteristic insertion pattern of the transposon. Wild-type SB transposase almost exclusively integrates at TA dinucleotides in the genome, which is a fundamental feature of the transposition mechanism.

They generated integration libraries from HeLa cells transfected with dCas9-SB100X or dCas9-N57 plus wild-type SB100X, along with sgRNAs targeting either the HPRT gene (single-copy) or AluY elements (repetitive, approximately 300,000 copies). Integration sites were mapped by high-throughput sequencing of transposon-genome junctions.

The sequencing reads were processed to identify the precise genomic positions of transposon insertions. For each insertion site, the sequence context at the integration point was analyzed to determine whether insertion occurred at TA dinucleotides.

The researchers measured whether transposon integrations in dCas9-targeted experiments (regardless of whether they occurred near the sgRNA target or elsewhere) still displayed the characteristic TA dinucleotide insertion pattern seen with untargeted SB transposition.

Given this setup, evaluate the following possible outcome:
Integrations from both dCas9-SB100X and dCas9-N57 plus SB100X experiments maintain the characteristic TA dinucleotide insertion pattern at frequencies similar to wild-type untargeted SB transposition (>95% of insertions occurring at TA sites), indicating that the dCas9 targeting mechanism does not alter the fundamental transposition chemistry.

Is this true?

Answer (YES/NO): NO